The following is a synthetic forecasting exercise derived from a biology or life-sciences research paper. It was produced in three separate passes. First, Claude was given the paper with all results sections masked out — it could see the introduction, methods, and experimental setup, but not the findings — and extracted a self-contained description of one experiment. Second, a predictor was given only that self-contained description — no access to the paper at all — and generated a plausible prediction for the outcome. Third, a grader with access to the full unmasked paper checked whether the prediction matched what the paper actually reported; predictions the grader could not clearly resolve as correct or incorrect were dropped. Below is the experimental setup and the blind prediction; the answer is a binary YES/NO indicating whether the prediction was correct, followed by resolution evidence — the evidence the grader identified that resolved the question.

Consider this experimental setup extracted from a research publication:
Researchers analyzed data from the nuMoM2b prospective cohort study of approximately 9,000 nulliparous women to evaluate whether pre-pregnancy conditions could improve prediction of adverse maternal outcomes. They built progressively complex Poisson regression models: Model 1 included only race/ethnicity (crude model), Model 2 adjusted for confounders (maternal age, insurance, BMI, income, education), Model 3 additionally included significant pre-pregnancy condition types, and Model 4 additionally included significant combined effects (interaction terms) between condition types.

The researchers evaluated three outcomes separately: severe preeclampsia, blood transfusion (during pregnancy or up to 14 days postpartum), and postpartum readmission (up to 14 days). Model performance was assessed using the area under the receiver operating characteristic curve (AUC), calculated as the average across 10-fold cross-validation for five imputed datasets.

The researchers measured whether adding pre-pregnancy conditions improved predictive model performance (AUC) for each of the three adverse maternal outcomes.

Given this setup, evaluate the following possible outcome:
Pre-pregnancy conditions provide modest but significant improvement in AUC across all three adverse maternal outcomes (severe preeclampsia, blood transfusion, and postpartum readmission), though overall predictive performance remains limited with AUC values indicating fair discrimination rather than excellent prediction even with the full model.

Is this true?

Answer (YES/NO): NO